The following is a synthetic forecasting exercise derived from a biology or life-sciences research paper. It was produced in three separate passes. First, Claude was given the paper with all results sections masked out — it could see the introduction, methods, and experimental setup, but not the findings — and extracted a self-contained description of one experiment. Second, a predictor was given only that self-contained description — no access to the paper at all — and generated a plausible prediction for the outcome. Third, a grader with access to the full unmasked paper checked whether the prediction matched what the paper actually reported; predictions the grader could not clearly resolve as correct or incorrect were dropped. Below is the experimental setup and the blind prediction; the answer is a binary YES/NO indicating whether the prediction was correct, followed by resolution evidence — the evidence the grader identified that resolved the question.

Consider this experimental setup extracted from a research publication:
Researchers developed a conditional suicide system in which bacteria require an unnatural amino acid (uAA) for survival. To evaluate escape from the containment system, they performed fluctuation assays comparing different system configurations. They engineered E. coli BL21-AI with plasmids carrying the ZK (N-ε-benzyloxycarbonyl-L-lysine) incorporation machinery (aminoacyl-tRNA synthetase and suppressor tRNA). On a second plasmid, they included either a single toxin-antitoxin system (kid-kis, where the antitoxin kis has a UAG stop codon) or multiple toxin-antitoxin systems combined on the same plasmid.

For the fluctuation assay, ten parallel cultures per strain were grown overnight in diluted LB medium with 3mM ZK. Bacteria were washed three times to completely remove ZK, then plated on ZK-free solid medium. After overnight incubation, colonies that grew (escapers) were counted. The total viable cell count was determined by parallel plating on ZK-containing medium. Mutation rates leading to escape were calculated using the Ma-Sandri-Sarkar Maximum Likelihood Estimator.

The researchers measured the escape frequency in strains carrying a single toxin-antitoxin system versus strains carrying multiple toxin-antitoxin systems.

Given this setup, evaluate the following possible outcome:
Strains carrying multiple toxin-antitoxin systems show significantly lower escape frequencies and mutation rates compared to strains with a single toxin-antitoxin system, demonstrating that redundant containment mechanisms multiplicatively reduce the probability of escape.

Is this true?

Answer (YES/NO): YES